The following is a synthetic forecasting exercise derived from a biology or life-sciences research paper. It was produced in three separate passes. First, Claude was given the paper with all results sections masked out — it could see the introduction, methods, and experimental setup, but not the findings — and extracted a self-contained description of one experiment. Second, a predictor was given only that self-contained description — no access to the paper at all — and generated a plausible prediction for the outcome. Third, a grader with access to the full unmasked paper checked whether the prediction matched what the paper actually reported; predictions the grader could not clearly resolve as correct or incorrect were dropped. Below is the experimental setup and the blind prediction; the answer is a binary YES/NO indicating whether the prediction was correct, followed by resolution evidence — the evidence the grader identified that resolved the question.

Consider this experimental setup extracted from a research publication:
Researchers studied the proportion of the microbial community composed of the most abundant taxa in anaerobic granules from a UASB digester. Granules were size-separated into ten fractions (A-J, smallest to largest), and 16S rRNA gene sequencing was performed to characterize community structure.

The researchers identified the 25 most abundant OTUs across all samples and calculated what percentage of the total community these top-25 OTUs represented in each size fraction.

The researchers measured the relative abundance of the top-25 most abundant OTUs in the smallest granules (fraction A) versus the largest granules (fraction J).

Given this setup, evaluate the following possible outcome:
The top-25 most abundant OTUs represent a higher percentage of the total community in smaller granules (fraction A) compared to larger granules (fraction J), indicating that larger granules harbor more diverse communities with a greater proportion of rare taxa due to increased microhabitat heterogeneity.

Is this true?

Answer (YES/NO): NO